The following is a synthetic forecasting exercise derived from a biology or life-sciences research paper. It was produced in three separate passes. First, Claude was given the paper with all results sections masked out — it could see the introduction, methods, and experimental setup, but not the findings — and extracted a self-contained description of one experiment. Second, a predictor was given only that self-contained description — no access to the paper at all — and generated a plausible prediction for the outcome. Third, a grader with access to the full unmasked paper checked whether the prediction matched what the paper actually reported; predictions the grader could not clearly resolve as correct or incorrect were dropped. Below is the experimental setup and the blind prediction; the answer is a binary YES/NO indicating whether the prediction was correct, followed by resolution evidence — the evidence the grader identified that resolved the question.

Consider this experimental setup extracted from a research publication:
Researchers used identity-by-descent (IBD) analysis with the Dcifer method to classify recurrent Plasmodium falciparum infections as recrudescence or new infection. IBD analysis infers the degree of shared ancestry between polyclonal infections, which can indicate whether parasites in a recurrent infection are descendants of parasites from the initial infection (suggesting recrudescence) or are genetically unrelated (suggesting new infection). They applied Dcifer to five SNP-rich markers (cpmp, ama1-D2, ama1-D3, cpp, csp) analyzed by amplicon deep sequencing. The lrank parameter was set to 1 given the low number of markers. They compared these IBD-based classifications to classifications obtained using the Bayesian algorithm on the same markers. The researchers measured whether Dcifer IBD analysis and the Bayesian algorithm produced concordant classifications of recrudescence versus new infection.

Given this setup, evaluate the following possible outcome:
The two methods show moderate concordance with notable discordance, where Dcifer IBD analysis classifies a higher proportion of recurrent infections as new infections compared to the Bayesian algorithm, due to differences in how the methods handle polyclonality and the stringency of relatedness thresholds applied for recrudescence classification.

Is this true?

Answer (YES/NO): NO